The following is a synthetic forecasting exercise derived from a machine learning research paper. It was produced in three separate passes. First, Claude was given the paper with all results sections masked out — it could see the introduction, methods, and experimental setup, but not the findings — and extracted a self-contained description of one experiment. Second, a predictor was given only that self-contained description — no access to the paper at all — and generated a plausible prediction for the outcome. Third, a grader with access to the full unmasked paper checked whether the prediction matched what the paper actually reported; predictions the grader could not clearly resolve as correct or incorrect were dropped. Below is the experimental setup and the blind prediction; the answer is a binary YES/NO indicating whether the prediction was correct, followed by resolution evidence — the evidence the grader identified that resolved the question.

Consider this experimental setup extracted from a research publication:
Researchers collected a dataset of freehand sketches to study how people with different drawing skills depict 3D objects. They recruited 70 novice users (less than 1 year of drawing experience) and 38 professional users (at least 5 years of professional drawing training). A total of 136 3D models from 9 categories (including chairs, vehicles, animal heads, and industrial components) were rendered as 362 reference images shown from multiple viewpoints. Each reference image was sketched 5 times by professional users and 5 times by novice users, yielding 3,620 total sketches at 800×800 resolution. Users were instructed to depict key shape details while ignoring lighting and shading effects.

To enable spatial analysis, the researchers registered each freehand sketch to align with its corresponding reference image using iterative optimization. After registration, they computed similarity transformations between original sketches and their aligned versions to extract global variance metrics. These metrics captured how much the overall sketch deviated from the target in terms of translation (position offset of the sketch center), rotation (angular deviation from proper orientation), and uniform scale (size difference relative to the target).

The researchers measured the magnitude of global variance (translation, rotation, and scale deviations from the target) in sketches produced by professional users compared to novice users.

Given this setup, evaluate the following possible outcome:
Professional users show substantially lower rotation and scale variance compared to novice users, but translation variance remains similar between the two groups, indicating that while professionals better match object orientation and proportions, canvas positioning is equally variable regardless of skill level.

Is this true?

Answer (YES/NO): NO